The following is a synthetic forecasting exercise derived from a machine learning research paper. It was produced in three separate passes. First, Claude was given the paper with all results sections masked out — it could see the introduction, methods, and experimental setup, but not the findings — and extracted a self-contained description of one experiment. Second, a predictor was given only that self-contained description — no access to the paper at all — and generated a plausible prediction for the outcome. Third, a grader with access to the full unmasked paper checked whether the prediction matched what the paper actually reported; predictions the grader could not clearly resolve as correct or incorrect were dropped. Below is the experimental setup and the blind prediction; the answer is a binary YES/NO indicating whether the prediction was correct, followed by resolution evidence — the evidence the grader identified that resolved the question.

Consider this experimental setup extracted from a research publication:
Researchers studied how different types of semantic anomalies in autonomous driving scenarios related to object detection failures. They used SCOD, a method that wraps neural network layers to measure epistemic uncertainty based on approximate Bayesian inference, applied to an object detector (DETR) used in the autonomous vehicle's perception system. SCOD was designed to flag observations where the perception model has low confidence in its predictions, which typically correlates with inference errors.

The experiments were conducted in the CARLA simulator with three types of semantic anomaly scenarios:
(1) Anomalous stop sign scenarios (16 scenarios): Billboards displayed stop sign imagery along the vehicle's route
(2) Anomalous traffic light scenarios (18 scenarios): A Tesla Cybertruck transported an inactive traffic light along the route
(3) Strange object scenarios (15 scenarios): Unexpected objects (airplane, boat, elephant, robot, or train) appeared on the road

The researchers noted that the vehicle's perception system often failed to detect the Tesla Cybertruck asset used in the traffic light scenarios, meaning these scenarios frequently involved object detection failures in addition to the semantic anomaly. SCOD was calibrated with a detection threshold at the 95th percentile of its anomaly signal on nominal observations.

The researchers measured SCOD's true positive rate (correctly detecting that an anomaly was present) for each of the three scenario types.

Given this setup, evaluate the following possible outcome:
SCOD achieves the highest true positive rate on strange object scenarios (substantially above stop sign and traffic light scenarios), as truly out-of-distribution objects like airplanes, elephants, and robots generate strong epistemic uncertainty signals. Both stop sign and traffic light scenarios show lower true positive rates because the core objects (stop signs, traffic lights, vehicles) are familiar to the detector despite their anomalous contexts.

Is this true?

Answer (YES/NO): NO